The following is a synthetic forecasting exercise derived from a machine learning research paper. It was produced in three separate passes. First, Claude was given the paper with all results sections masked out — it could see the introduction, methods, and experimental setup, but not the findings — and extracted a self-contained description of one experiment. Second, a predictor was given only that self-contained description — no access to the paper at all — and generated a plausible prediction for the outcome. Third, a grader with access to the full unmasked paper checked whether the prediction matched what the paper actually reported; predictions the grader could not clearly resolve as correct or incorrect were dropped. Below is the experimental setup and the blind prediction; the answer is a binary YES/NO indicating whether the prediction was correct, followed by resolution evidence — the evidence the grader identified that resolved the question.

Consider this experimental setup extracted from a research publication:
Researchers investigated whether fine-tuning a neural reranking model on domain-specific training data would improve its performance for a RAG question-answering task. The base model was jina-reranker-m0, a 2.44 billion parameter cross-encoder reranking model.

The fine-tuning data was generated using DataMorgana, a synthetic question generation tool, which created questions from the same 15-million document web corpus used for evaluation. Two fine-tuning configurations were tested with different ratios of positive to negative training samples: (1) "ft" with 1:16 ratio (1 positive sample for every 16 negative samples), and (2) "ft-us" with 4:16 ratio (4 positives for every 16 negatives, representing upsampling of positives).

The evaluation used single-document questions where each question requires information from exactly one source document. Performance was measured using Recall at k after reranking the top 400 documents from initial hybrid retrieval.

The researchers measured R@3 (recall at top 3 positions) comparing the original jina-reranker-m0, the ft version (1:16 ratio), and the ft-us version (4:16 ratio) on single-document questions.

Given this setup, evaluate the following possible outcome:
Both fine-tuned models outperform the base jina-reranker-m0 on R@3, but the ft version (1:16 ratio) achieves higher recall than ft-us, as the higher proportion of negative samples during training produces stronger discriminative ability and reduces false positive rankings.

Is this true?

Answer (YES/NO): NO